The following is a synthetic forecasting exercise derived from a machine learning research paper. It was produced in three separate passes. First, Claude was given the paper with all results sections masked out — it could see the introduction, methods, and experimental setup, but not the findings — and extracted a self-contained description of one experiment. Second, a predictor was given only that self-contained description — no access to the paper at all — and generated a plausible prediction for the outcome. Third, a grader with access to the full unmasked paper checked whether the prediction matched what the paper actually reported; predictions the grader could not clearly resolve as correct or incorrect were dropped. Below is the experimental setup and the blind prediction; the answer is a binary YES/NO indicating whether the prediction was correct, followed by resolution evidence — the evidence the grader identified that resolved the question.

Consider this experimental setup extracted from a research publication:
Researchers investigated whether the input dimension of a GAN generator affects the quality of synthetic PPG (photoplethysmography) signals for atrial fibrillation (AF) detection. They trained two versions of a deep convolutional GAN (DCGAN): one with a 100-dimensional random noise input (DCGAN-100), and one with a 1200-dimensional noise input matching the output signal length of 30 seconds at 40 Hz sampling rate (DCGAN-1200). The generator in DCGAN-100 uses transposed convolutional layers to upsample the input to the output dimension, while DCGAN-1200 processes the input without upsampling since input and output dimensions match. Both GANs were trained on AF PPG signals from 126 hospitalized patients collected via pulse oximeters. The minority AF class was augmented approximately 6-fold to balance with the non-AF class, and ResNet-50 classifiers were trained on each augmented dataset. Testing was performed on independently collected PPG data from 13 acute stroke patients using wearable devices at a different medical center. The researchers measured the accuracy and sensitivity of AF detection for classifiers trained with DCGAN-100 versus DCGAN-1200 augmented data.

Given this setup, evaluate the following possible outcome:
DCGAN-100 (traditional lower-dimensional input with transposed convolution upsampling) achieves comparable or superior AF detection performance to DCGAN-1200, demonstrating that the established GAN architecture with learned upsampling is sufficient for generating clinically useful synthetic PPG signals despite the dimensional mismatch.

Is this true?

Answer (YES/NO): NO